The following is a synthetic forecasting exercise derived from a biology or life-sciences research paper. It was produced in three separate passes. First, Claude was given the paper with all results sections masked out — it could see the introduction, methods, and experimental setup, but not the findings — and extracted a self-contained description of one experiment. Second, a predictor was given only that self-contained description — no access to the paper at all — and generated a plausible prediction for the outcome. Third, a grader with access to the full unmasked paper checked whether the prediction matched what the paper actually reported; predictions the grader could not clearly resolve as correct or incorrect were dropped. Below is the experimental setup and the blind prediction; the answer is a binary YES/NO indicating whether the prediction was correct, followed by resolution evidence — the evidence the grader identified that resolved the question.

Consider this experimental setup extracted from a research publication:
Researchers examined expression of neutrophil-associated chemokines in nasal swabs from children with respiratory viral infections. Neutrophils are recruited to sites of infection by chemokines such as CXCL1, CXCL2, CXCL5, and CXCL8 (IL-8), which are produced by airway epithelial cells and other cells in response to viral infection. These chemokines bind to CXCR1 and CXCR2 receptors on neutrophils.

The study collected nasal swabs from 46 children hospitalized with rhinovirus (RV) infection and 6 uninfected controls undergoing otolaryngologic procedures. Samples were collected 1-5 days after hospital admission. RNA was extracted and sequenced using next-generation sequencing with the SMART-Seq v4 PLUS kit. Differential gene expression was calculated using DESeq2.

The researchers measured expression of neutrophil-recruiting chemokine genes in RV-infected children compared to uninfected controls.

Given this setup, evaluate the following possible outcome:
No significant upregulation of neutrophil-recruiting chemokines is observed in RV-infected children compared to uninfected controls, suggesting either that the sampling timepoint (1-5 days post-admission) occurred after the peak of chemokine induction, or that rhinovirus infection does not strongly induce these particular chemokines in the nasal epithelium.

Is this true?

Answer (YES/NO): NO